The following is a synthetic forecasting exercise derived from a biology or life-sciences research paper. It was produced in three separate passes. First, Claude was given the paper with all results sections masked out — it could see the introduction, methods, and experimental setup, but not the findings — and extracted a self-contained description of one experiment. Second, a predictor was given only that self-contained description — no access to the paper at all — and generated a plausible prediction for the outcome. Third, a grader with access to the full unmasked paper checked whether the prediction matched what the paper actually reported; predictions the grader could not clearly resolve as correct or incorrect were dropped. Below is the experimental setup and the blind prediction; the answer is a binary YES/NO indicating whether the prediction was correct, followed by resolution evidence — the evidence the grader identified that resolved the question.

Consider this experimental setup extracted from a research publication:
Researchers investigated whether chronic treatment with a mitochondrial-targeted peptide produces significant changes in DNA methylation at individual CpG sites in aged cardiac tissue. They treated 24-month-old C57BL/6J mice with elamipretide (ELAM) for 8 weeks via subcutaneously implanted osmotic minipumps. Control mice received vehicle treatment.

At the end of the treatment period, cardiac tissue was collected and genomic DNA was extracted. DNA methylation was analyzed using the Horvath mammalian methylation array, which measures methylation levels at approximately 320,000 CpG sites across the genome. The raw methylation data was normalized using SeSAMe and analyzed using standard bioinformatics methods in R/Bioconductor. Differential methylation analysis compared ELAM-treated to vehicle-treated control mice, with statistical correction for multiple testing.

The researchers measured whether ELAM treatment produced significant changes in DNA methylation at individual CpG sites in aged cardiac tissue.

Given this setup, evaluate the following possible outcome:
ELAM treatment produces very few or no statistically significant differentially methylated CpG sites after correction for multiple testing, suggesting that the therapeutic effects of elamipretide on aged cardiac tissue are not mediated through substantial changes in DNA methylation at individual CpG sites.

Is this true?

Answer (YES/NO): YES